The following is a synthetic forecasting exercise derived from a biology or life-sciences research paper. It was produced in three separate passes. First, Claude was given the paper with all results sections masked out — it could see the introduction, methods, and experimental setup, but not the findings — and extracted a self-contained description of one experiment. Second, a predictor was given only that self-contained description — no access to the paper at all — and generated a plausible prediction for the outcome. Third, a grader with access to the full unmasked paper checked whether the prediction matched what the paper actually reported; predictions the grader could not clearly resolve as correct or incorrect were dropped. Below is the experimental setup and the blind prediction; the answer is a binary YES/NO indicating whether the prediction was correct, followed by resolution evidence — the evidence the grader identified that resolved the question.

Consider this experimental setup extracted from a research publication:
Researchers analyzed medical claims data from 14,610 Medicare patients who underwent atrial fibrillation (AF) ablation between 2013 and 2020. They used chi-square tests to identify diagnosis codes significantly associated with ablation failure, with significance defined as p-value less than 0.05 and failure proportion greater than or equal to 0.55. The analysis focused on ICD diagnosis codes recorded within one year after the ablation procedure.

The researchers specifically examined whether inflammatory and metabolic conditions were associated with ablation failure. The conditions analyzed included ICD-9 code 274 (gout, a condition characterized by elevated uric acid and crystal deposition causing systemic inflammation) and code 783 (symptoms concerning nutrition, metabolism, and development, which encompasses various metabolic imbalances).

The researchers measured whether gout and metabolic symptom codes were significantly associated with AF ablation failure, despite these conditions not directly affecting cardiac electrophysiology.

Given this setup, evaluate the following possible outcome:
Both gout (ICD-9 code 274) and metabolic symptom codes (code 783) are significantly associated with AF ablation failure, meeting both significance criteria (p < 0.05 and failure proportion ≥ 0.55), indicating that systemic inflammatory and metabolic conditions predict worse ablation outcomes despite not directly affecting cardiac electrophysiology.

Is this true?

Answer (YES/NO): YES